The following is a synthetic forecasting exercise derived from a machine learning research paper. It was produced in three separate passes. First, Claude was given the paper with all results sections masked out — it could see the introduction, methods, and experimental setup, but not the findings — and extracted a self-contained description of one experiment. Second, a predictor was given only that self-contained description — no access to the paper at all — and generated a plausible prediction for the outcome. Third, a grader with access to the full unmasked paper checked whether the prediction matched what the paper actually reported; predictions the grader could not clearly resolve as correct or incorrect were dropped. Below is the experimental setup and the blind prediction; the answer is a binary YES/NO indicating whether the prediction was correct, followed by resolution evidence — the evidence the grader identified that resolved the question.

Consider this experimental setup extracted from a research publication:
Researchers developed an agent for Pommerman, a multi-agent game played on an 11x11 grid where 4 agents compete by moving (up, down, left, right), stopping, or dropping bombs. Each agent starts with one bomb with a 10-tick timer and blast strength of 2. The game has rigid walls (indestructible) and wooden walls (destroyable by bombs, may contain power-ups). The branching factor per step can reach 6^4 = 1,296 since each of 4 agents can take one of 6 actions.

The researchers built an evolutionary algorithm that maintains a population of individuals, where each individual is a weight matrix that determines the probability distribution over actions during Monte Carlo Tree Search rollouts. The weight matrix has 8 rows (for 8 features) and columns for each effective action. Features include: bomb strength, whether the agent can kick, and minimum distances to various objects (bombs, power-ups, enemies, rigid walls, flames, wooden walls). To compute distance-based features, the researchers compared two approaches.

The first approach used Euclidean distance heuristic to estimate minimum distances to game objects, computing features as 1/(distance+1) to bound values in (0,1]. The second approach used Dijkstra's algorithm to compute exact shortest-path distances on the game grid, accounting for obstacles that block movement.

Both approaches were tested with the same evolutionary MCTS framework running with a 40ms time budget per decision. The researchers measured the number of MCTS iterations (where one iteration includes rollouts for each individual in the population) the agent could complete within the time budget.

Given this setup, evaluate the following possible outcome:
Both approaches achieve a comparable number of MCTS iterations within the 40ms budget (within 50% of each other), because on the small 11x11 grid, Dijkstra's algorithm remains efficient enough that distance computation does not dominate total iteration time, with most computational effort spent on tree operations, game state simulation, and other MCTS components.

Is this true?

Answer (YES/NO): NO